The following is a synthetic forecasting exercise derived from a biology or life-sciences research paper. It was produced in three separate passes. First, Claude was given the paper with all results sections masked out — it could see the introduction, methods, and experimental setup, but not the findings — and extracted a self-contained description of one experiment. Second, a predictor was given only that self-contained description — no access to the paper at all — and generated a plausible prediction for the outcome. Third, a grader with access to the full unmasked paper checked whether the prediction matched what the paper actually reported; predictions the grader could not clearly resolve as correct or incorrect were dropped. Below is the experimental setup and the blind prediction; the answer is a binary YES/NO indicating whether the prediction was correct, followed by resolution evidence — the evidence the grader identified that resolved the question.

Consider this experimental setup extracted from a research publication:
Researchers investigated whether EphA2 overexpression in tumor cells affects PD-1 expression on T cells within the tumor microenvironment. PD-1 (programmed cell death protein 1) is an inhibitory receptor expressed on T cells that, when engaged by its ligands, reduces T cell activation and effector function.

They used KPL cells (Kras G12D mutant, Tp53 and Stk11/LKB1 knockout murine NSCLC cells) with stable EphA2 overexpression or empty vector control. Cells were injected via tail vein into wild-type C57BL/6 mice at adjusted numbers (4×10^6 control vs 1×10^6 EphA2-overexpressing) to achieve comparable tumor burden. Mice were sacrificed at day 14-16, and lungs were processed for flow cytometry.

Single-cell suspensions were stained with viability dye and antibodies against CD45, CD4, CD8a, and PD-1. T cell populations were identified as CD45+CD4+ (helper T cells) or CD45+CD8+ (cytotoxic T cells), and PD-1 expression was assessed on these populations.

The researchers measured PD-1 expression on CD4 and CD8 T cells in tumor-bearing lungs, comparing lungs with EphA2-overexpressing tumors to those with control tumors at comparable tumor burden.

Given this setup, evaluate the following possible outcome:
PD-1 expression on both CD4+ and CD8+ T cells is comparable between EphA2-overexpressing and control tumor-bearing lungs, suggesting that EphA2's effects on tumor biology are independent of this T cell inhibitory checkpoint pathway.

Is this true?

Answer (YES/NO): NO